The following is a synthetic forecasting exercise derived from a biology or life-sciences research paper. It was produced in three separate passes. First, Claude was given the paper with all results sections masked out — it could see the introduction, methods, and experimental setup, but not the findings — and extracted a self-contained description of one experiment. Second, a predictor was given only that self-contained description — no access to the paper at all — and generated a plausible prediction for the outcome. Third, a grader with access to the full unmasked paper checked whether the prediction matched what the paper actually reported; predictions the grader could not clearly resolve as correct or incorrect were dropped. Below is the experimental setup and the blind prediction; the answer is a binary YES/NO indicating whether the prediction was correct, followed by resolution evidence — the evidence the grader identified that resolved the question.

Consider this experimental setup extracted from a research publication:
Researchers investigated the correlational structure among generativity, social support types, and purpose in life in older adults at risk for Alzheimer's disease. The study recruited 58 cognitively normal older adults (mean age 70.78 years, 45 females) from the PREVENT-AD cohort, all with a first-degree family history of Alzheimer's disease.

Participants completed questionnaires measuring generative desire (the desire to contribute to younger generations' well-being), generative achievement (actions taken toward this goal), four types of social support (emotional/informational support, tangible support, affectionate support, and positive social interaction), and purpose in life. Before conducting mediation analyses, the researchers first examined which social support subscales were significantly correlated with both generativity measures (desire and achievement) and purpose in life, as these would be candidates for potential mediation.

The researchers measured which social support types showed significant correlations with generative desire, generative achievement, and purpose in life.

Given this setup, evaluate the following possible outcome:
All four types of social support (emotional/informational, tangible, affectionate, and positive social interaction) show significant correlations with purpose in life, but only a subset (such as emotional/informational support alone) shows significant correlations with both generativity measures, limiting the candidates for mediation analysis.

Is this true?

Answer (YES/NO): NO